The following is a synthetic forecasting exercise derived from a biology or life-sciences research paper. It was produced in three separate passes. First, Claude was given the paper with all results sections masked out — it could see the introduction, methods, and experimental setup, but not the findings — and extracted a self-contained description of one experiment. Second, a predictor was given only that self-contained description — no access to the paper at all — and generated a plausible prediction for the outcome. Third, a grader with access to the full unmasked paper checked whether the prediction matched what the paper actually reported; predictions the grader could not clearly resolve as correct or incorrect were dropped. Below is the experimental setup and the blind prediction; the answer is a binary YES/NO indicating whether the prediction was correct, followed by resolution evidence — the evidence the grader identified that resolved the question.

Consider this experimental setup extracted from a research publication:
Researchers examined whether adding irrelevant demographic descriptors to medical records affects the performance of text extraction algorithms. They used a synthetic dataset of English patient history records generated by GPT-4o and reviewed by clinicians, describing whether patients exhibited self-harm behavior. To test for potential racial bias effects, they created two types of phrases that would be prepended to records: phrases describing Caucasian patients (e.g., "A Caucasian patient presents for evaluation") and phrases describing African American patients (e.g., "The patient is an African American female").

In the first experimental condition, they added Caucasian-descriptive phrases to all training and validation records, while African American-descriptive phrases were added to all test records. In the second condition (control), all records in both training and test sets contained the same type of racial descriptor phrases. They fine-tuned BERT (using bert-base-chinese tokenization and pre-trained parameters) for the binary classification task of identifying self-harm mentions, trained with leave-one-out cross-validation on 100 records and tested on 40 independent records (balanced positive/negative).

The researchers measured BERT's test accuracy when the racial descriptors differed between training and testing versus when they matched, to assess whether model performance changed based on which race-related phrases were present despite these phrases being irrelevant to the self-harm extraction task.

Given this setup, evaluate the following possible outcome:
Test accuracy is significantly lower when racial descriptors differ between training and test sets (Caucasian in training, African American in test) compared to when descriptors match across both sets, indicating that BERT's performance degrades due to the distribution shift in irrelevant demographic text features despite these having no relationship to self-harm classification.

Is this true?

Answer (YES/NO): YES